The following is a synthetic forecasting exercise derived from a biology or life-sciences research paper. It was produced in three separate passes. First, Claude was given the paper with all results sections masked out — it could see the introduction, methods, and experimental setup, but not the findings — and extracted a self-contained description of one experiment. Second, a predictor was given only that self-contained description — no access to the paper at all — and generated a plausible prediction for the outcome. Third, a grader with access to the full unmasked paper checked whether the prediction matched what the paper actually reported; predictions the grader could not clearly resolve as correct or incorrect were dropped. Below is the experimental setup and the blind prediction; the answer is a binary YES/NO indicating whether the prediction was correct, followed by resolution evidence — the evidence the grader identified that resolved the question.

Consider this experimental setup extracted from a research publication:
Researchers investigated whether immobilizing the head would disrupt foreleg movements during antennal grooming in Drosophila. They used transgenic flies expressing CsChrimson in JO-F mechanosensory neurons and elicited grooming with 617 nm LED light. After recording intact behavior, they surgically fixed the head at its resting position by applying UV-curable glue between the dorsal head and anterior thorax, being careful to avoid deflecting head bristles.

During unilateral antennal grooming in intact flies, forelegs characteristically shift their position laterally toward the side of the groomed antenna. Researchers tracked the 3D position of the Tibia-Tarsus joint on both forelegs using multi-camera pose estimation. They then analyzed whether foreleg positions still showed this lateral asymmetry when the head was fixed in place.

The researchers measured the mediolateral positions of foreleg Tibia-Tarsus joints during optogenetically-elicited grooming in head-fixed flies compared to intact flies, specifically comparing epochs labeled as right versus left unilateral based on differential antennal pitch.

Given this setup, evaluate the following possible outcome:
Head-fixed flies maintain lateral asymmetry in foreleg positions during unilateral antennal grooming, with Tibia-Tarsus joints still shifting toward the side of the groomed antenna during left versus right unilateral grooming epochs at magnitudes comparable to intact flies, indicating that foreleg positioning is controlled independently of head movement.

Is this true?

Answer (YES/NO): YES